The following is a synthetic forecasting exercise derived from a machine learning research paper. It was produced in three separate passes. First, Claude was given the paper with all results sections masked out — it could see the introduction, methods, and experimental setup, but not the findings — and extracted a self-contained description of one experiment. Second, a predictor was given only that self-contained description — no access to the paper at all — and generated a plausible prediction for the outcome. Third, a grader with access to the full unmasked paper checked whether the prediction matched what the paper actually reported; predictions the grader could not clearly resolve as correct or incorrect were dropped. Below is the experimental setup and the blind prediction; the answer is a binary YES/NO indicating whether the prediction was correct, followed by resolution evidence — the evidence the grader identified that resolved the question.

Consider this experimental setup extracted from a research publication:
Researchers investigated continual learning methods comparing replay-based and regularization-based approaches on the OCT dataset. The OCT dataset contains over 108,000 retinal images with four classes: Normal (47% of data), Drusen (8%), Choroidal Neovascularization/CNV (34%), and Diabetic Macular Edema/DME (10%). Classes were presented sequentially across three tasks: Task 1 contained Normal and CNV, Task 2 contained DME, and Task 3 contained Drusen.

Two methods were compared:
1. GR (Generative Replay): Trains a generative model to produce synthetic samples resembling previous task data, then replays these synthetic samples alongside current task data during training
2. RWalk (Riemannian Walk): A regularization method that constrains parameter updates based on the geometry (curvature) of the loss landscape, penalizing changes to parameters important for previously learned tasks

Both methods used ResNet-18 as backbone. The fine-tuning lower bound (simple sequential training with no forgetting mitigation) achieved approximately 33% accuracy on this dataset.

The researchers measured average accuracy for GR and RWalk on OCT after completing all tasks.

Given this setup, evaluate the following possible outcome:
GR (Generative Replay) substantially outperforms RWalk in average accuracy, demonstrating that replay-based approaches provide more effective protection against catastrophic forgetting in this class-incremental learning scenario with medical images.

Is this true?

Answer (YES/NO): NO